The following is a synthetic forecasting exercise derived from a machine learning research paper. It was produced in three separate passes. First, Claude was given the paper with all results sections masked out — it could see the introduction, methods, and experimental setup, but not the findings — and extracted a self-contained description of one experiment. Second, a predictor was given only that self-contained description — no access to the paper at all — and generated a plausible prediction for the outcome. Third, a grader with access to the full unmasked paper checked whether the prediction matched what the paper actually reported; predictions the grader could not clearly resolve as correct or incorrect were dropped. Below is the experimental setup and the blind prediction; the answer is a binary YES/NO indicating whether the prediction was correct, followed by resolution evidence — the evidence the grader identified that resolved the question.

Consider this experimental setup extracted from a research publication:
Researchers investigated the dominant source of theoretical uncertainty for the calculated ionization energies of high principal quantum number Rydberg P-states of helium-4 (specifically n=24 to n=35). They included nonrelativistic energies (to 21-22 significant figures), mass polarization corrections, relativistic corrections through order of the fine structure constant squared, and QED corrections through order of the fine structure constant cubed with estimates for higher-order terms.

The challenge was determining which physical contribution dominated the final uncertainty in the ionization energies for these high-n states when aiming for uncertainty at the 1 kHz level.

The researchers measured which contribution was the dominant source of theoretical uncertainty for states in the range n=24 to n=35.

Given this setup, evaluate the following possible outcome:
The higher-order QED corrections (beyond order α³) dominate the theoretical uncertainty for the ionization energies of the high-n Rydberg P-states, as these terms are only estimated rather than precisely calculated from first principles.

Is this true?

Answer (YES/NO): YES